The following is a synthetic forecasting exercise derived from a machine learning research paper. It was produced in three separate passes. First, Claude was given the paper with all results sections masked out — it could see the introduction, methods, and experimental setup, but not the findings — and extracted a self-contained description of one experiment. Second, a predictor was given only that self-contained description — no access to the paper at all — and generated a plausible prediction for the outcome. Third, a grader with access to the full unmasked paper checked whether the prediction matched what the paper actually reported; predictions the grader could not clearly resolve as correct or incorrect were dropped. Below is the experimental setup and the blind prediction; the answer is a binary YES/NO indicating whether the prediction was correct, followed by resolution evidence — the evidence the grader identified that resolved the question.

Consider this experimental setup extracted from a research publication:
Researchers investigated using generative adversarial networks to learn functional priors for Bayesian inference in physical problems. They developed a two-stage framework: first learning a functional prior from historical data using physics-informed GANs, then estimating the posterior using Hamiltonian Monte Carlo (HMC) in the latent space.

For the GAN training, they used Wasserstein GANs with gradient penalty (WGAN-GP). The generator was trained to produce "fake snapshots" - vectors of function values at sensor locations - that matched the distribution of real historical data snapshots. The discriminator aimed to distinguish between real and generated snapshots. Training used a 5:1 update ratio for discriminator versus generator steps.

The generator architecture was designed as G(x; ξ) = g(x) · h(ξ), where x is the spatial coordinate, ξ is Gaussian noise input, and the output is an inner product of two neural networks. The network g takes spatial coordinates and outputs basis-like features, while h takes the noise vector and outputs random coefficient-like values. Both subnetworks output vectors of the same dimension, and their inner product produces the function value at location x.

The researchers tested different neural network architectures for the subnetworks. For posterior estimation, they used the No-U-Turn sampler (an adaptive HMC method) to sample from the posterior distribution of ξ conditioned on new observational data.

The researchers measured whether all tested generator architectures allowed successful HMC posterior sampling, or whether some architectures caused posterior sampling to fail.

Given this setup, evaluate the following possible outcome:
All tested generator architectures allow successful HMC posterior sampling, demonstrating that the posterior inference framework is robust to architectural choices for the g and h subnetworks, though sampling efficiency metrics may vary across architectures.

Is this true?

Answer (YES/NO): NO